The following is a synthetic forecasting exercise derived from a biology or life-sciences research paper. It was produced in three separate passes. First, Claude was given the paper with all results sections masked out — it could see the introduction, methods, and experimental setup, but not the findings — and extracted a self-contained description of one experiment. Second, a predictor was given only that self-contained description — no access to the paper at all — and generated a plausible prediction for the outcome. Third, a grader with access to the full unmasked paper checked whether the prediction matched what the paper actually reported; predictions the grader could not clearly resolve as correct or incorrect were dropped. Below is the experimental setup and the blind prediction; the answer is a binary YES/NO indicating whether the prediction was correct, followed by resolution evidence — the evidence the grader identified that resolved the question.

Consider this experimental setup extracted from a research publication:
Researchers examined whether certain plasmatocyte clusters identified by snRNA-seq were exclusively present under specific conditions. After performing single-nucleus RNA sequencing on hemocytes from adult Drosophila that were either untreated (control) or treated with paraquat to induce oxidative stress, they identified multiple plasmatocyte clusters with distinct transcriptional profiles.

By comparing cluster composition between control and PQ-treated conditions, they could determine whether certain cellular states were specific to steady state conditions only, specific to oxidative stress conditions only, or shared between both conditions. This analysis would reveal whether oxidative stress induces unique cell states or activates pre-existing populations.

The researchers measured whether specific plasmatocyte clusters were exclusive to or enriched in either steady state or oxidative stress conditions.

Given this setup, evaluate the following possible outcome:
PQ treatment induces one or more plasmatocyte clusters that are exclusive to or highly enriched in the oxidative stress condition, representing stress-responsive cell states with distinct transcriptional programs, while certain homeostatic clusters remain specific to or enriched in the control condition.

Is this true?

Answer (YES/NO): YES